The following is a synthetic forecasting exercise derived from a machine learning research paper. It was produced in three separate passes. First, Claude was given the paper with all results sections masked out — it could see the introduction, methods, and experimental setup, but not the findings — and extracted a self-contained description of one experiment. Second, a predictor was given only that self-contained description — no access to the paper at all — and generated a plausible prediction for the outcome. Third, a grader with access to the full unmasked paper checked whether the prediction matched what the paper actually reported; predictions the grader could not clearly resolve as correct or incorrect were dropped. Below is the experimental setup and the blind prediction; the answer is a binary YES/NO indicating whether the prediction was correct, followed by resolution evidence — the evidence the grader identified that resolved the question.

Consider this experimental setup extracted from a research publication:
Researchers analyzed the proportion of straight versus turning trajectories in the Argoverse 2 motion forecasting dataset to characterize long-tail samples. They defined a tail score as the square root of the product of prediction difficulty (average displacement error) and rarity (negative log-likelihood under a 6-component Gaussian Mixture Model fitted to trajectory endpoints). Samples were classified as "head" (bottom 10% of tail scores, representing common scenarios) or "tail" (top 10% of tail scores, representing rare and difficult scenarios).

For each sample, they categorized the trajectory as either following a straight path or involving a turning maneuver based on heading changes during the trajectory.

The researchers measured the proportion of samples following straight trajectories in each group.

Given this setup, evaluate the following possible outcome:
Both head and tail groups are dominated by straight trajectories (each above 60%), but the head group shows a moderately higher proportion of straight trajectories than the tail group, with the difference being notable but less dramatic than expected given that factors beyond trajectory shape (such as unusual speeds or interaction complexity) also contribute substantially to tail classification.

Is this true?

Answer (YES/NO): YES